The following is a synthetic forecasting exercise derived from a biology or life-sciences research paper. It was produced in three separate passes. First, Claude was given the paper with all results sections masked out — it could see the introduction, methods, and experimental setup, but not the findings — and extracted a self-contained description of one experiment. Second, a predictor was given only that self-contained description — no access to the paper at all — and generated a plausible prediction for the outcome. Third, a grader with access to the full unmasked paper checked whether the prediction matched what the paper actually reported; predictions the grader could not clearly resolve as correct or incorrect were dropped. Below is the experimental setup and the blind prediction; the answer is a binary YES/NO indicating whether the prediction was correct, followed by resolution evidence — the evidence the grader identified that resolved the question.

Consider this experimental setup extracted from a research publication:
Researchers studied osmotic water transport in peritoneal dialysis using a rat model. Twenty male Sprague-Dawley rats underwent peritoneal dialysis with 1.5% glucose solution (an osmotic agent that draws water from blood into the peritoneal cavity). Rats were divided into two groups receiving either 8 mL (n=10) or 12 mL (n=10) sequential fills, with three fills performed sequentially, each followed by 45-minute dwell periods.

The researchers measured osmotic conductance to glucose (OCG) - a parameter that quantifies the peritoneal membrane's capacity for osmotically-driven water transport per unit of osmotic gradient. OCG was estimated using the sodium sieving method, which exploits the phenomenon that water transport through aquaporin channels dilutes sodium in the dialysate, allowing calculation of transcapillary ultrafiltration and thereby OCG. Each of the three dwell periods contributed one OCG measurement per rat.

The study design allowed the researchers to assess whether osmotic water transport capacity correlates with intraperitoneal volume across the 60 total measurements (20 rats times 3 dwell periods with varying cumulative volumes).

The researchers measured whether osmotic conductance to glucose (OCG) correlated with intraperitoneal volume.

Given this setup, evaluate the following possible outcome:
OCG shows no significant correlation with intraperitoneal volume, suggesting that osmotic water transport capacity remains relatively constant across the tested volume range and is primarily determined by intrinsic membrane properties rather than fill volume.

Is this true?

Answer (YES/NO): NO